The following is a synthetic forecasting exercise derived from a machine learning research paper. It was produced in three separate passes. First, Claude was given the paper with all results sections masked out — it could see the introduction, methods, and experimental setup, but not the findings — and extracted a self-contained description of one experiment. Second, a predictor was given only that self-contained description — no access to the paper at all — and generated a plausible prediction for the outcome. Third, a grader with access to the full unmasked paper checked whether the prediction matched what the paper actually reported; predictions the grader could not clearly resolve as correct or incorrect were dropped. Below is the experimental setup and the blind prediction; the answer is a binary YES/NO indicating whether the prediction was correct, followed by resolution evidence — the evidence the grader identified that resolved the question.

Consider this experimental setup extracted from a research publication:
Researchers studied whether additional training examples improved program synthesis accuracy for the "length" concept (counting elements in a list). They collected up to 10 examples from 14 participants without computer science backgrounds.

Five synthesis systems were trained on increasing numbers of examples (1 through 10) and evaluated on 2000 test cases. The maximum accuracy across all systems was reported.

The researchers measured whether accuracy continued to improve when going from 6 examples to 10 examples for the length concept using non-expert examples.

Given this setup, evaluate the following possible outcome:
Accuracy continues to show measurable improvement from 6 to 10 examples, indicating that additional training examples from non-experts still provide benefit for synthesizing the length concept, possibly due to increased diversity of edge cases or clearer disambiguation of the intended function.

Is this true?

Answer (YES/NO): NO